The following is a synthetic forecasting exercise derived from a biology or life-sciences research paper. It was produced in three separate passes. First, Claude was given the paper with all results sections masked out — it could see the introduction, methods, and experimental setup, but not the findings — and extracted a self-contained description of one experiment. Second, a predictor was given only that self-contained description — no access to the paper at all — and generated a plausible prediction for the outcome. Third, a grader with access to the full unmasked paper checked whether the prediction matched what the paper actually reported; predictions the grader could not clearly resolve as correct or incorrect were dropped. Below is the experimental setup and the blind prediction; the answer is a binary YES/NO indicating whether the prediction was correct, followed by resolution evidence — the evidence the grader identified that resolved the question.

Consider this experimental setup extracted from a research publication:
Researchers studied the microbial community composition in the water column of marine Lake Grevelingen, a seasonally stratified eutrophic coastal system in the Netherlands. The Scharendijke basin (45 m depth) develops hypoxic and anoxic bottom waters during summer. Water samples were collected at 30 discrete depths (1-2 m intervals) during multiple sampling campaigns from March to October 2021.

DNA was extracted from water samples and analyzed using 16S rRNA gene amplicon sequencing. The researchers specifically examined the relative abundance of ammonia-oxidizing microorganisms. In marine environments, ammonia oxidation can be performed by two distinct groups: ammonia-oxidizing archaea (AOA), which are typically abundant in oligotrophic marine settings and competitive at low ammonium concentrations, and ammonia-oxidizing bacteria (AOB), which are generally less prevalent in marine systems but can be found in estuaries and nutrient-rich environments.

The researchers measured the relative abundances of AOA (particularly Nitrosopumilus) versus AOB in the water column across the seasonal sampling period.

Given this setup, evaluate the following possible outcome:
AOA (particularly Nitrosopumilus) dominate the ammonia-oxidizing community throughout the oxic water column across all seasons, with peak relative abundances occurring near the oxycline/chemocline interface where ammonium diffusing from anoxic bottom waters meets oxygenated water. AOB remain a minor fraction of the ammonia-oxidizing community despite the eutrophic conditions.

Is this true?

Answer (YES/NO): NO